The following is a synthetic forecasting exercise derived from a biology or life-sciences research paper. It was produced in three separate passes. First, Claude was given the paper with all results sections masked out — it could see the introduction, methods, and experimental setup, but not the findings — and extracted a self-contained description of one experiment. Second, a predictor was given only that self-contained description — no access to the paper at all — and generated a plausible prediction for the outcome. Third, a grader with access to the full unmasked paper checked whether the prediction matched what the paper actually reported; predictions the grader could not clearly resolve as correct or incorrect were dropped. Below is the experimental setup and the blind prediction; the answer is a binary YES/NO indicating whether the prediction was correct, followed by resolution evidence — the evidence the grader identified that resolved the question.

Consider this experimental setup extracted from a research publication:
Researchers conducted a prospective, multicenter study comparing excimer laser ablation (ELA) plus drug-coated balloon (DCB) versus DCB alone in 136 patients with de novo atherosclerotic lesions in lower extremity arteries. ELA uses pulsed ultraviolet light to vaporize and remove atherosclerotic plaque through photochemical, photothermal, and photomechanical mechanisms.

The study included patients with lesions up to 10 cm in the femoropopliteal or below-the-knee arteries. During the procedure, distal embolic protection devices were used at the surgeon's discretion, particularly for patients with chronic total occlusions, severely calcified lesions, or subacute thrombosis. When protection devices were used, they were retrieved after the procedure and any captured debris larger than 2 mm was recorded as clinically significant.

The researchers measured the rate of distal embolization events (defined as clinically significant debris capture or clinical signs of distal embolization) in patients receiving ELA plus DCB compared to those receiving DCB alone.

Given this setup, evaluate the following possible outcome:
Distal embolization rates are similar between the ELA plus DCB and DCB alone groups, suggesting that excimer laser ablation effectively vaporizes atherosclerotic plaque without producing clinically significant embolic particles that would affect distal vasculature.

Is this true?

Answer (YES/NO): YES